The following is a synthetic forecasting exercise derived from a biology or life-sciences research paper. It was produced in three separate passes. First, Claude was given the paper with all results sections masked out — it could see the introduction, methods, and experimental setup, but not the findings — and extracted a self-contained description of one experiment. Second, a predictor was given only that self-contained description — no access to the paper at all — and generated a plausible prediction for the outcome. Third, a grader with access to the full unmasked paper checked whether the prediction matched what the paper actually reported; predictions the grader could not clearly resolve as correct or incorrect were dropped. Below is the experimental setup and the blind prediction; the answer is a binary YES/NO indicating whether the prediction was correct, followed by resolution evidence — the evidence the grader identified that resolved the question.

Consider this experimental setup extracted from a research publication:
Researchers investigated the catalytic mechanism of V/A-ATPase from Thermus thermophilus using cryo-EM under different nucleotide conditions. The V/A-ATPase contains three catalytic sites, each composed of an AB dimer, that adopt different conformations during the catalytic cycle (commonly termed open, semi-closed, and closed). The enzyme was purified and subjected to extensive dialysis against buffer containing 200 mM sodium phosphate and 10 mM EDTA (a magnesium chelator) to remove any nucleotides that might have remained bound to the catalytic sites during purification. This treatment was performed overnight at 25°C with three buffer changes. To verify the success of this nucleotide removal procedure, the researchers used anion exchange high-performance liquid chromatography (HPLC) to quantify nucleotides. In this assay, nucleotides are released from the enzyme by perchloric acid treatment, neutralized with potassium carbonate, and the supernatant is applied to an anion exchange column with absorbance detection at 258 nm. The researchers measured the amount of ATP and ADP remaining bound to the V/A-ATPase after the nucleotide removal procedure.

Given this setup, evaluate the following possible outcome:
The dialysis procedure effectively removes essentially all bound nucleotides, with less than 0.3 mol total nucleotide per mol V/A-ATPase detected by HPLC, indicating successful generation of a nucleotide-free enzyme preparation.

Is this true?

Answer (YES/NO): YES